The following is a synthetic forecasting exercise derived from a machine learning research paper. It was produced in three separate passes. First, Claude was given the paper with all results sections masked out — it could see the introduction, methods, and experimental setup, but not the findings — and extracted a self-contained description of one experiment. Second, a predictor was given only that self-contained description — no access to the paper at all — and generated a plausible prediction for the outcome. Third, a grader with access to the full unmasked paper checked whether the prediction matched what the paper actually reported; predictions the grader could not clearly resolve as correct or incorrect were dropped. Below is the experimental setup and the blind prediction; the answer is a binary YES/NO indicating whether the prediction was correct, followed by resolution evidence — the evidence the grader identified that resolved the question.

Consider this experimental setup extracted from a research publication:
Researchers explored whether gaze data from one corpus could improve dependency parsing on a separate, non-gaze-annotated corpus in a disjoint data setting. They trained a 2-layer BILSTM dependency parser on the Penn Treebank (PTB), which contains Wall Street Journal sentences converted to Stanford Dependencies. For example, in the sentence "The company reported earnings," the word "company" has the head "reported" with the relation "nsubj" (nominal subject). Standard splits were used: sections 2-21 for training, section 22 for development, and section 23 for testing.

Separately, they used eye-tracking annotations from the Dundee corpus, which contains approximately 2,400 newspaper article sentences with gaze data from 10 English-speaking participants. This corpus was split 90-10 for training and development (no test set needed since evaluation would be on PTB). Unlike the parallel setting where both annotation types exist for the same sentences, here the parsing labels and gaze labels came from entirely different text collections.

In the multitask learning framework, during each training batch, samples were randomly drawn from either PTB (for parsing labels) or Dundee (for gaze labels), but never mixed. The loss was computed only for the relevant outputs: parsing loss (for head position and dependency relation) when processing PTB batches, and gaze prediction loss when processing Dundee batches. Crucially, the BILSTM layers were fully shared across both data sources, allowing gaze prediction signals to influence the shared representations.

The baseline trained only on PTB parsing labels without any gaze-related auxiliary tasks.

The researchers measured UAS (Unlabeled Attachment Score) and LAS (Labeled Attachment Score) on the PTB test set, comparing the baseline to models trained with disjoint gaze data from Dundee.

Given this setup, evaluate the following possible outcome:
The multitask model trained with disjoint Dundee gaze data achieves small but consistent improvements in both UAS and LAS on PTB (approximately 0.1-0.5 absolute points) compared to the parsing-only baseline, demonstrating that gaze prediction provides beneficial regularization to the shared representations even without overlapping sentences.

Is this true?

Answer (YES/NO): YES